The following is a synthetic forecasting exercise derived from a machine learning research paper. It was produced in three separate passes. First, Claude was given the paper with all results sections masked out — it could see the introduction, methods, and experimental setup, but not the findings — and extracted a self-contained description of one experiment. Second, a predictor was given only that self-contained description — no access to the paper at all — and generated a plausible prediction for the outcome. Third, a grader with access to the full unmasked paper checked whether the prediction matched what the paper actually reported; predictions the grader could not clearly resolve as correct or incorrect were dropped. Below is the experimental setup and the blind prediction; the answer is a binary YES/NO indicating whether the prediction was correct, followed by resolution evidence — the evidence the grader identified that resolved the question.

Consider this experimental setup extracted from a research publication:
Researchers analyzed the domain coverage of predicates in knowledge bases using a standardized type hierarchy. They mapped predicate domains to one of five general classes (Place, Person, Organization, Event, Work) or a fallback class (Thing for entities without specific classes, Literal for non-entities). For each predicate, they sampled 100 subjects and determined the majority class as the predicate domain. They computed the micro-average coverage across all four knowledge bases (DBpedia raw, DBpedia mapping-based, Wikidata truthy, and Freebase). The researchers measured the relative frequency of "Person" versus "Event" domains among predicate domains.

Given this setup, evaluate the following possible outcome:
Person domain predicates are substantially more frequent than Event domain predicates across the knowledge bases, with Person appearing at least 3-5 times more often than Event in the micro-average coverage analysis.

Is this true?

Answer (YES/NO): YES